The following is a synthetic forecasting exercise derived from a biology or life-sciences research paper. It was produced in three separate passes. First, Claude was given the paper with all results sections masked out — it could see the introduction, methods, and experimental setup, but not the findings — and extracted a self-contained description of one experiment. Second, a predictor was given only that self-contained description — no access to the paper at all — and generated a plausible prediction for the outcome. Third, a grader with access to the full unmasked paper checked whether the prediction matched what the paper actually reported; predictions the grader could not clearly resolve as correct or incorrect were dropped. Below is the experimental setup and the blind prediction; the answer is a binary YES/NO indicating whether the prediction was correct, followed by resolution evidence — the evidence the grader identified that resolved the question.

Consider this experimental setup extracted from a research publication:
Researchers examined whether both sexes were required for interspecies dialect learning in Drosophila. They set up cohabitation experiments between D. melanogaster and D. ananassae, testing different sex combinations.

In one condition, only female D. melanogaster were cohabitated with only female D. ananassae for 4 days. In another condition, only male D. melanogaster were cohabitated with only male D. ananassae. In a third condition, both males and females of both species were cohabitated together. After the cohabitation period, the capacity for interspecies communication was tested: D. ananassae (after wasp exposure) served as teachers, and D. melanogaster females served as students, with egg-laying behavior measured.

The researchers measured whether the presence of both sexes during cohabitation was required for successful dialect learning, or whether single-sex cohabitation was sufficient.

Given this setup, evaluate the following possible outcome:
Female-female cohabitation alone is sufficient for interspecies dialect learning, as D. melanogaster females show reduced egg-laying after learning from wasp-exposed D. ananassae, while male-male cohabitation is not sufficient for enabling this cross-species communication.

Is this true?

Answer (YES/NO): NO